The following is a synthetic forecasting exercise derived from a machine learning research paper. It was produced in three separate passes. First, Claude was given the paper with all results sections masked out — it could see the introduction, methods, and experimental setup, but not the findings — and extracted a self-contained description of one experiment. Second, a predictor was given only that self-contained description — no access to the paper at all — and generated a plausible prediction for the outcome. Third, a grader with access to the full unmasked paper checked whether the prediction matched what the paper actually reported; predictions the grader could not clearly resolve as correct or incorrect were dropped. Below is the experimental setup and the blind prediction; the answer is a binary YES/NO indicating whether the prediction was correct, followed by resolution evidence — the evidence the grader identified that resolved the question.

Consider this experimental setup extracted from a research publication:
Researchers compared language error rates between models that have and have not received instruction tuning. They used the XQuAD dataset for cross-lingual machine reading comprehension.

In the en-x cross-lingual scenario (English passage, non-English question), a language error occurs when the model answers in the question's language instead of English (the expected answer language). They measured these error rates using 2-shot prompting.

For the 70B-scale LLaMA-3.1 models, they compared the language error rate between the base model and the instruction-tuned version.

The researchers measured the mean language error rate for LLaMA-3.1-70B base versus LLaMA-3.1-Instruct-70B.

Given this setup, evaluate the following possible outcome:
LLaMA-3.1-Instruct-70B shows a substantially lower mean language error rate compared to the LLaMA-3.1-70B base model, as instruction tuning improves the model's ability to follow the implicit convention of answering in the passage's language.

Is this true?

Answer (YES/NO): YES